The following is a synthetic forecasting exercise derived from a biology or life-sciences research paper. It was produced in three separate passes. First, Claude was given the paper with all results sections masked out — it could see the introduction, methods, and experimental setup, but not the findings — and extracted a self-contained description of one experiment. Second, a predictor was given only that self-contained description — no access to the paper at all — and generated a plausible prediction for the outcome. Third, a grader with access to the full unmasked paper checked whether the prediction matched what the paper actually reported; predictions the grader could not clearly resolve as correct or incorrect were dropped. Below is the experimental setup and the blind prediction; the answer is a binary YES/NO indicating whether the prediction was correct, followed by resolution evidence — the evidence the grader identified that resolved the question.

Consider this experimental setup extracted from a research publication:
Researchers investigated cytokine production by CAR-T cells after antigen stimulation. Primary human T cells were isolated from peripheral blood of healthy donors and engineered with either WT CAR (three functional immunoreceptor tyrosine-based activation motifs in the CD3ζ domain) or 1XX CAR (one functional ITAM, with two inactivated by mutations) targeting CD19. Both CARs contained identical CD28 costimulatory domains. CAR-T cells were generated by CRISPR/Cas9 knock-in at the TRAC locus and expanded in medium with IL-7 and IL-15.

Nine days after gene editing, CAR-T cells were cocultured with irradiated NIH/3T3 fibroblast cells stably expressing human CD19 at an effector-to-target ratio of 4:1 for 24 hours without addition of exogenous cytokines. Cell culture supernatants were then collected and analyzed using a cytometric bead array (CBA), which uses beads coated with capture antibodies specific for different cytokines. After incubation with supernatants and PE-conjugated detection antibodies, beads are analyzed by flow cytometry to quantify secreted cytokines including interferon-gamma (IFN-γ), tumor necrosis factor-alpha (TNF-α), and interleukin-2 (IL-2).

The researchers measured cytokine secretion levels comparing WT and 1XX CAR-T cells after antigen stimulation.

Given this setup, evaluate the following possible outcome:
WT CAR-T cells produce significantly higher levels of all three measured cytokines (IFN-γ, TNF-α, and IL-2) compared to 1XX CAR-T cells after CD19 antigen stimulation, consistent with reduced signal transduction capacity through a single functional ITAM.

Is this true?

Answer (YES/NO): NO